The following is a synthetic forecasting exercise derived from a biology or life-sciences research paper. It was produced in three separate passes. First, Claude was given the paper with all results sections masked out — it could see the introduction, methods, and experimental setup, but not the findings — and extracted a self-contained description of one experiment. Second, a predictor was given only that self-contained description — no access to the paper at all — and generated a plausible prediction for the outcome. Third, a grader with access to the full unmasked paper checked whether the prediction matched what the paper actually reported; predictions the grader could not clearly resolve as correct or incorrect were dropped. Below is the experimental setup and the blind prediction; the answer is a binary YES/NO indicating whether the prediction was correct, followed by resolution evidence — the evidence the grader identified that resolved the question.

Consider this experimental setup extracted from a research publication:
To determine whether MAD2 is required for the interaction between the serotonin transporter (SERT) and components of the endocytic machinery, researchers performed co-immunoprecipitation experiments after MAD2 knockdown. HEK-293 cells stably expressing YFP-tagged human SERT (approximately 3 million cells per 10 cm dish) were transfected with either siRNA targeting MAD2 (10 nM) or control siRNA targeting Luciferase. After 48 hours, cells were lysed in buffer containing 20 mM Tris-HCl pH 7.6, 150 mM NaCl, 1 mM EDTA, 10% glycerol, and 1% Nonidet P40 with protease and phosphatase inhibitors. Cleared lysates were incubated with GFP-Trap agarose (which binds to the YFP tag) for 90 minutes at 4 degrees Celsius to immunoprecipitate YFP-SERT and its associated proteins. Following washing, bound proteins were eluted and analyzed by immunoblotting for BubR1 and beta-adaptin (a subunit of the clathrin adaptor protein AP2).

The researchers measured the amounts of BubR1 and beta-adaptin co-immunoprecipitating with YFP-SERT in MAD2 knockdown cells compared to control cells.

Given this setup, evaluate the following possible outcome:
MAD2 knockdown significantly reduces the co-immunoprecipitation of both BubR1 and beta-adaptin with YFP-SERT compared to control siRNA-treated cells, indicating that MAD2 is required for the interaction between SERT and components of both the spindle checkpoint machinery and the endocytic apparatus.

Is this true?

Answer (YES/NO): YES